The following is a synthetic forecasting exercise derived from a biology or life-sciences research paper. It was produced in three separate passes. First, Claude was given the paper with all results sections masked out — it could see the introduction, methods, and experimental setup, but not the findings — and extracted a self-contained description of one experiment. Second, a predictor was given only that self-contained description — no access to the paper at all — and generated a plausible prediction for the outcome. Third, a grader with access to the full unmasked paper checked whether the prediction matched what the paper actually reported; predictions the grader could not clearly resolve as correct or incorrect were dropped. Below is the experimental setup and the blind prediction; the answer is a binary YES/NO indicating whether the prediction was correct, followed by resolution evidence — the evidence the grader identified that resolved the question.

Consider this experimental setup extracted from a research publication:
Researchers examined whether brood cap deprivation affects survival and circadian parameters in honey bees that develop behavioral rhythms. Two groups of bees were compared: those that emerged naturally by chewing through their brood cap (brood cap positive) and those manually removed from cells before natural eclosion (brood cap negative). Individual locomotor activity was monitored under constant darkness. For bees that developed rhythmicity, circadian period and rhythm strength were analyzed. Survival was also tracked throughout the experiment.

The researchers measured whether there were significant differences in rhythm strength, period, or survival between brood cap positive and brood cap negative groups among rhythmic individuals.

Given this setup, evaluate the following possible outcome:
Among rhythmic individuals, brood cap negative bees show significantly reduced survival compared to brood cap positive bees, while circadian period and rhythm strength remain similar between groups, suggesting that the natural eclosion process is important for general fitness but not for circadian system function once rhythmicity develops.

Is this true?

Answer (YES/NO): NO